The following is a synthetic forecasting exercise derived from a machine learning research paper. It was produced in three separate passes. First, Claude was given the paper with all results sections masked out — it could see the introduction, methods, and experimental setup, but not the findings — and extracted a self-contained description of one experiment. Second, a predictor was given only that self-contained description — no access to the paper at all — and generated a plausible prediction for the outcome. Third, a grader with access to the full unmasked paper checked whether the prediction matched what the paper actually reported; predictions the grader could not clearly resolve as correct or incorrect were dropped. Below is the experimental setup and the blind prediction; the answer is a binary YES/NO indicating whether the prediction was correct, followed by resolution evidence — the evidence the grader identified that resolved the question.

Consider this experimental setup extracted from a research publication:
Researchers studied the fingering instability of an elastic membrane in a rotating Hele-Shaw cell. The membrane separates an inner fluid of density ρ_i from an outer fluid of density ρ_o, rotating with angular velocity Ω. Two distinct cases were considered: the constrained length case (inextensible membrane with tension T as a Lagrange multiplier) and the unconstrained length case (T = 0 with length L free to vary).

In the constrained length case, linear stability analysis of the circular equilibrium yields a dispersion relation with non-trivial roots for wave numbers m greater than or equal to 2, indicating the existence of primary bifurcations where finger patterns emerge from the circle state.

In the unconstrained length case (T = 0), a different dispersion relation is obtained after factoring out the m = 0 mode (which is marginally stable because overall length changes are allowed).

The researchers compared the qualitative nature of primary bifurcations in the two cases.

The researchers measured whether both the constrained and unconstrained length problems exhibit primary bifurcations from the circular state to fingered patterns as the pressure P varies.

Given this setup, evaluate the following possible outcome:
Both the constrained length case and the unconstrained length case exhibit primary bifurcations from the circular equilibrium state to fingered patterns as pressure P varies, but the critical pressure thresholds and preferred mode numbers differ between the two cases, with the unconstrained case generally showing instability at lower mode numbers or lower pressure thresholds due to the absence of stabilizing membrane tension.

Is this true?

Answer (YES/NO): NO